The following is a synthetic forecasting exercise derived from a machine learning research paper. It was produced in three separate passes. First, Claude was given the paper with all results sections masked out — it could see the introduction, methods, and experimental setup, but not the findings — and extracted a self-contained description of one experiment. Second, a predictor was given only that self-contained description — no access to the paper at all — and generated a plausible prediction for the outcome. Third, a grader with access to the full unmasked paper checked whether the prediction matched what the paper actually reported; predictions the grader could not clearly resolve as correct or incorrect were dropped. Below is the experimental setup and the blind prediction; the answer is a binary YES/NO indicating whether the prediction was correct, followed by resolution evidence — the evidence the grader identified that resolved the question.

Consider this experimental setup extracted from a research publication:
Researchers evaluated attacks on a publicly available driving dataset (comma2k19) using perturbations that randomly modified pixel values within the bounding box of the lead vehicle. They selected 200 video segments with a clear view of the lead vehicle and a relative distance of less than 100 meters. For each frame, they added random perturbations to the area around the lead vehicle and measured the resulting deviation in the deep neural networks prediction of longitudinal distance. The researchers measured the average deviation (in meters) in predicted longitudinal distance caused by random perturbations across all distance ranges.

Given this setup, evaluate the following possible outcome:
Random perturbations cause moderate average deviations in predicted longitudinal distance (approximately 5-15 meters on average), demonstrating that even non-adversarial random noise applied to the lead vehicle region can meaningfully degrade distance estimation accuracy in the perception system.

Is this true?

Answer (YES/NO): NO